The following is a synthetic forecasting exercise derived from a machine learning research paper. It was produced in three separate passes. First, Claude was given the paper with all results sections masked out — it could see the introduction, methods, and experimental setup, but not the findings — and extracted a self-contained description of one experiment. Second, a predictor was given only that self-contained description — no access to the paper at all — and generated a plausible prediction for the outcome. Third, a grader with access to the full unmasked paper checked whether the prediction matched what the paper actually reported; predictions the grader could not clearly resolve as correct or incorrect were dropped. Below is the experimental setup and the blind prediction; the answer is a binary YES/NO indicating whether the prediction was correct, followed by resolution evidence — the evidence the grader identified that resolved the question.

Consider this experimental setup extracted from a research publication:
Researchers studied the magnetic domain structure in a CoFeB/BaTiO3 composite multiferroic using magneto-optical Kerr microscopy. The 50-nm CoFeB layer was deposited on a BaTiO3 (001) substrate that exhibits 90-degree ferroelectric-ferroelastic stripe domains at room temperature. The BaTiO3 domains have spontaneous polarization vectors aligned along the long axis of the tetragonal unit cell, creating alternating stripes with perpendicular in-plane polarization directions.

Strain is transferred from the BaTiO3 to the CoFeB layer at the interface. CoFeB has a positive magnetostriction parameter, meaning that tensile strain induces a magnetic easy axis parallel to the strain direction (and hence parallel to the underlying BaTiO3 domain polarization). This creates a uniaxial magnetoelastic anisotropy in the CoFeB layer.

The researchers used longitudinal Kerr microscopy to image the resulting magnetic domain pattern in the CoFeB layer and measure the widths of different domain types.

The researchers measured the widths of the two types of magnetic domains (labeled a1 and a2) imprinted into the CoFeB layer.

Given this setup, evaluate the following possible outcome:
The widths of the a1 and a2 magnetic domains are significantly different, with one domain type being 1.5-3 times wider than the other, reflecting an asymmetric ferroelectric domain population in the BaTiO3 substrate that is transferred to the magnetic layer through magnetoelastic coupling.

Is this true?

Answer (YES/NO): NO